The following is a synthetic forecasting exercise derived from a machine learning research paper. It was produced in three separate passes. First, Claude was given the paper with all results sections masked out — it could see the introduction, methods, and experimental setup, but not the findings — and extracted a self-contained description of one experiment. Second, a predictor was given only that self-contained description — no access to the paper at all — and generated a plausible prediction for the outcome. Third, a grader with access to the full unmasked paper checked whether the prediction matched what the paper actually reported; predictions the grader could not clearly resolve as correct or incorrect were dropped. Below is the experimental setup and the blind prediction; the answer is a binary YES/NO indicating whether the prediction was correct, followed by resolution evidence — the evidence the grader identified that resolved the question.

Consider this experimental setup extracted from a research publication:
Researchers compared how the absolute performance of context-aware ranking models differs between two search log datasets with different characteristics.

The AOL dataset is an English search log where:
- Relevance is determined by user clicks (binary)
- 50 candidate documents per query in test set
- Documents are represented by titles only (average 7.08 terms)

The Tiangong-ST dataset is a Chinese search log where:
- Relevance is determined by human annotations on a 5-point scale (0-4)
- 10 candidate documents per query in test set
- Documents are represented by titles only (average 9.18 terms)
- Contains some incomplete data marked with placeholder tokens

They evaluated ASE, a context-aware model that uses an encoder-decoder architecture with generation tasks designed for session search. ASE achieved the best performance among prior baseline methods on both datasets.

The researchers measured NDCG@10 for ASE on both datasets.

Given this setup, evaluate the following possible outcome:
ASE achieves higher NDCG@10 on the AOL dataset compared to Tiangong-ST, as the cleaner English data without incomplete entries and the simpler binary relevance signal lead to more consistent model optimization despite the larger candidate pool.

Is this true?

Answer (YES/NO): NO